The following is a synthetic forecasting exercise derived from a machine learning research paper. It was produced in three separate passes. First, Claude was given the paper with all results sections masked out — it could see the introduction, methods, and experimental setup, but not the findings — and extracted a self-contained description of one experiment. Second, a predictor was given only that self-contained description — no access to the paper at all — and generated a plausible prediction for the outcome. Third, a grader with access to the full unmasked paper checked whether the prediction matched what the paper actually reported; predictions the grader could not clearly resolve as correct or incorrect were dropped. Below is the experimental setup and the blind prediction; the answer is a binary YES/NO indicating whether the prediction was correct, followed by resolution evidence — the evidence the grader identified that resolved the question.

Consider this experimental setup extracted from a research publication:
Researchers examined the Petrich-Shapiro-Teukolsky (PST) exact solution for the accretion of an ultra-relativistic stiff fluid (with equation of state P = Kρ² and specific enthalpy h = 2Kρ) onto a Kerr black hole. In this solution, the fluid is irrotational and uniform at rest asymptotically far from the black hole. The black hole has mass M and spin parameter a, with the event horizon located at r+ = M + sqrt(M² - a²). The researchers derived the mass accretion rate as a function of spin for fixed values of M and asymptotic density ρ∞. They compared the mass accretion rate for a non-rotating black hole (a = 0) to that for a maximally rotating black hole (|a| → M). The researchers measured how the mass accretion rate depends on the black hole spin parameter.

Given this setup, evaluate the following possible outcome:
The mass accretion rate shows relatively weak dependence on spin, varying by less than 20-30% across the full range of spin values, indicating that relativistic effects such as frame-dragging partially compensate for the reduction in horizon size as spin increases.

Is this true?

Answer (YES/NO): NO